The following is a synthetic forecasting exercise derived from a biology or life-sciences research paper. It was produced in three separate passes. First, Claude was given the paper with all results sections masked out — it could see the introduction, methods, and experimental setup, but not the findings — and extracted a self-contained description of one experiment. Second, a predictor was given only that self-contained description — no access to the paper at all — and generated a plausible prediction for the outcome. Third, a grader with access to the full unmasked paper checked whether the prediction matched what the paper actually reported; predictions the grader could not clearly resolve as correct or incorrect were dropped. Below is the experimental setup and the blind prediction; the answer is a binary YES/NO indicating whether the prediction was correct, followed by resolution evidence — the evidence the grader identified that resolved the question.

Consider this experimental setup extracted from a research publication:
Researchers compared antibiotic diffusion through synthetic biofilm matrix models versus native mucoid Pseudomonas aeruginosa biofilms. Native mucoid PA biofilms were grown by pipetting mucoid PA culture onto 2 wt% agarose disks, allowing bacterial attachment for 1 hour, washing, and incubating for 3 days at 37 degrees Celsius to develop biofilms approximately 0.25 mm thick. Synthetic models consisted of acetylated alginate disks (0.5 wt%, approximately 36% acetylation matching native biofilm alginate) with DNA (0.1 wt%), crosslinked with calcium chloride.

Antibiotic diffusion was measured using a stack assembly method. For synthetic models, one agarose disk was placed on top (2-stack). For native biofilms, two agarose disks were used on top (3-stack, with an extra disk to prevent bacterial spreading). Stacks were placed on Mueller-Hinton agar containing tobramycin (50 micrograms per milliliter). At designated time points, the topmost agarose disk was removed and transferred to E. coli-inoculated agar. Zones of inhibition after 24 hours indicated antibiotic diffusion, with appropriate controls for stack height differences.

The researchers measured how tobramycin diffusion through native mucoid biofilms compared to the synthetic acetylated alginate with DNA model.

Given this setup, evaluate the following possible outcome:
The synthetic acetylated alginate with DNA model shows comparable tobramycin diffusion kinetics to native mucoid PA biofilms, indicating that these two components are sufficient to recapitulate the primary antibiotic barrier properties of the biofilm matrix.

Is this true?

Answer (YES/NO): NO